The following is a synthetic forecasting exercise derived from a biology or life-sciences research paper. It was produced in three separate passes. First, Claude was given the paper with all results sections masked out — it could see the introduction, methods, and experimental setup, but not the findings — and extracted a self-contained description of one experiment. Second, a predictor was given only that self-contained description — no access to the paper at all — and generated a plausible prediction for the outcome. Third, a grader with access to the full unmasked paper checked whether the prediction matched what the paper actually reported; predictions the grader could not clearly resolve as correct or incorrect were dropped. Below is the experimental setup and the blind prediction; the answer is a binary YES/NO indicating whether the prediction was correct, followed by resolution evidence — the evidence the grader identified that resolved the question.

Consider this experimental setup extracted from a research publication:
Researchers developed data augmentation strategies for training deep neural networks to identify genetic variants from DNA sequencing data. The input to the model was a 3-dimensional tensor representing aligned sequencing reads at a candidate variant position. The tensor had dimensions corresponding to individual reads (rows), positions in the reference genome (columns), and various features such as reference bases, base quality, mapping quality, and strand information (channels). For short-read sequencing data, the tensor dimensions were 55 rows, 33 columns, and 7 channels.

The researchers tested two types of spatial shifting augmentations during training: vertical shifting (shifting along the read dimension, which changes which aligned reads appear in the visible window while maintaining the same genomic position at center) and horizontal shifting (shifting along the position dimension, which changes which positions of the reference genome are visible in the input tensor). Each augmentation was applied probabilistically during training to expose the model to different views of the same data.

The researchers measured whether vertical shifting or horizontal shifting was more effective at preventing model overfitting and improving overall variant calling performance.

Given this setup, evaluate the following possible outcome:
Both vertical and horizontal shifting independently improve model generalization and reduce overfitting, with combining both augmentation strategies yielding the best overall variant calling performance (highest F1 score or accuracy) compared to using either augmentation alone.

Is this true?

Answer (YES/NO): NO